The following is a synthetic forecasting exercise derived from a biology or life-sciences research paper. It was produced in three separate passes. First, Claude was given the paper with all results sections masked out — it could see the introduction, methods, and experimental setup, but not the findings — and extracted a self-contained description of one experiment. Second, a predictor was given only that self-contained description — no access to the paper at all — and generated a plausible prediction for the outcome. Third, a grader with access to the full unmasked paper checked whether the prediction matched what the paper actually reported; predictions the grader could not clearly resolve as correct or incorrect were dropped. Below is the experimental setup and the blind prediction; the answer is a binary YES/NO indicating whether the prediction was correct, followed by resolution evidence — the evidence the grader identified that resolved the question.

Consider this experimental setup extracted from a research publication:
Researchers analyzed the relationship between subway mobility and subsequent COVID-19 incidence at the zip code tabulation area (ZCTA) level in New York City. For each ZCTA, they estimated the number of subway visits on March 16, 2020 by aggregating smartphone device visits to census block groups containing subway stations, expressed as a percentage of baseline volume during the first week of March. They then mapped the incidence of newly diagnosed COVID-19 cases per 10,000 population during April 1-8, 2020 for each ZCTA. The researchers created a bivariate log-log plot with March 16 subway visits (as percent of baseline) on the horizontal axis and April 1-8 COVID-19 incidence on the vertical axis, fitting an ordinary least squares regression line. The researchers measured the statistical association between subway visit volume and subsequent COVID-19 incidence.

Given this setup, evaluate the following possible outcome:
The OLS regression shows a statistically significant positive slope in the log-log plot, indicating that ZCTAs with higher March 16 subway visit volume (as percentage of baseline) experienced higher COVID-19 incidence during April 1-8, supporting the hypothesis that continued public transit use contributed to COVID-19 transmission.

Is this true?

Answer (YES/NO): YES